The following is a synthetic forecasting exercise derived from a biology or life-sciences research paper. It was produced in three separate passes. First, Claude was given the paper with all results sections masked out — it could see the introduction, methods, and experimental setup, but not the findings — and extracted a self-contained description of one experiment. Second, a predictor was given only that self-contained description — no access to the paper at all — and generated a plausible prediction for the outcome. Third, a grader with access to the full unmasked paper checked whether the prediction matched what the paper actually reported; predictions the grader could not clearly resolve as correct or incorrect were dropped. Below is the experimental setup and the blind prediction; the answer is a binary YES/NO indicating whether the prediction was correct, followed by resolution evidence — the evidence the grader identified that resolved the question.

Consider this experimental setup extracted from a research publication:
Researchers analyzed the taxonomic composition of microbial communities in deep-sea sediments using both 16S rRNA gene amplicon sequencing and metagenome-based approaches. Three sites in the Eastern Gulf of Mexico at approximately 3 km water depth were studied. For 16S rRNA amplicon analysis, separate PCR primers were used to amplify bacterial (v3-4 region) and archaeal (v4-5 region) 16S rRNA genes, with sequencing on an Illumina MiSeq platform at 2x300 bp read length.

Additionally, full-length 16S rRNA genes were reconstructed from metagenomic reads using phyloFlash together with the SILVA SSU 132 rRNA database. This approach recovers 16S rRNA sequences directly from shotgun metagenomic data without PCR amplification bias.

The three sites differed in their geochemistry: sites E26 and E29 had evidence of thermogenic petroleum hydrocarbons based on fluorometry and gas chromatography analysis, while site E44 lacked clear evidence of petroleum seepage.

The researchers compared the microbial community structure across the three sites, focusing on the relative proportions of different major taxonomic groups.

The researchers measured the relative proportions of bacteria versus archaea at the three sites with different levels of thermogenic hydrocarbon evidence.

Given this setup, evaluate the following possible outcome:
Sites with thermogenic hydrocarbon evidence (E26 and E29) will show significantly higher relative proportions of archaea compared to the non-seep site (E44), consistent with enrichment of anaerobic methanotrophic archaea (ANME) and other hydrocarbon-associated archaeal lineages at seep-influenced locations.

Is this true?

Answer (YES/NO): NO